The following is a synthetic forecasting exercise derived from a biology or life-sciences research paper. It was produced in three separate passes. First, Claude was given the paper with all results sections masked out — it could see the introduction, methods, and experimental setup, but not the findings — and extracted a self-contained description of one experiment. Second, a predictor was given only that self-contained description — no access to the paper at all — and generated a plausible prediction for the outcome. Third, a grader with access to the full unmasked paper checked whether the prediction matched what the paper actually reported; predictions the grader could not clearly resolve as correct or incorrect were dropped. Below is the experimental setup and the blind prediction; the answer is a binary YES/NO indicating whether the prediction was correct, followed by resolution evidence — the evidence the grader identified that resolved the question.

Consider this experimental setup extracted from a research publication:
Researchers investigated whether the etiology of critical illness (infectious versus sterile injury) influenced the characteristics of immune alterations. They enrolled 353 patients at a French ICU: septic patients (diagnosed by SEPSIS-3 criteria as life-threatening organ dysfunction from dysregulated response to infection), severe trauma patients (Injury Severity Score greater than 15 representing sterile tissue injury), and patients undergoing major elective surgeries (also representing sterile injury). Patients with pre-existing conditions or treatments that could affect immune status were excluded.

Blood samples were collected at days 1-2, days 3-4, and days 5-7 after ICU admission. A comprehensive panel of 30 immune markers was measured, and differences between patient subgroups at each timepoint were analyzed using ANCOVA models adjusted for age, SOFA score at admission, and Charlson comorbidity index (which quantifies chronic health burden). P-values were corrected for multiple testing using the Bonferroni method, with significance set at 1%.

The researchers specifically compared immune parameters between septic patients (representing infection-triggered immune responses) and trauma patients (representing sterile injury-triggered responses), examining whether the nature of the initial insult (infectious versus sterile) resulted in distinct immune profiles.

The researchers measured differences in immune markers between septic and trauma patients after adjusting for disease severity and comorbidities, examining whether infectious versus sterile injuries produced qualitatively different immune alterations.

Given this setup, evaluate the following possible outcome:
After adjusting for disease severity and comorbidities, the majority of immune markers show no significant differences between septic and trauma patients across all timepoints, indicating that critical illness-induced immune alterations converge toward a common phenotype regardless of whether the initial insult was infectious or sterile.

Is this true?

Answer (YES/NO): YES